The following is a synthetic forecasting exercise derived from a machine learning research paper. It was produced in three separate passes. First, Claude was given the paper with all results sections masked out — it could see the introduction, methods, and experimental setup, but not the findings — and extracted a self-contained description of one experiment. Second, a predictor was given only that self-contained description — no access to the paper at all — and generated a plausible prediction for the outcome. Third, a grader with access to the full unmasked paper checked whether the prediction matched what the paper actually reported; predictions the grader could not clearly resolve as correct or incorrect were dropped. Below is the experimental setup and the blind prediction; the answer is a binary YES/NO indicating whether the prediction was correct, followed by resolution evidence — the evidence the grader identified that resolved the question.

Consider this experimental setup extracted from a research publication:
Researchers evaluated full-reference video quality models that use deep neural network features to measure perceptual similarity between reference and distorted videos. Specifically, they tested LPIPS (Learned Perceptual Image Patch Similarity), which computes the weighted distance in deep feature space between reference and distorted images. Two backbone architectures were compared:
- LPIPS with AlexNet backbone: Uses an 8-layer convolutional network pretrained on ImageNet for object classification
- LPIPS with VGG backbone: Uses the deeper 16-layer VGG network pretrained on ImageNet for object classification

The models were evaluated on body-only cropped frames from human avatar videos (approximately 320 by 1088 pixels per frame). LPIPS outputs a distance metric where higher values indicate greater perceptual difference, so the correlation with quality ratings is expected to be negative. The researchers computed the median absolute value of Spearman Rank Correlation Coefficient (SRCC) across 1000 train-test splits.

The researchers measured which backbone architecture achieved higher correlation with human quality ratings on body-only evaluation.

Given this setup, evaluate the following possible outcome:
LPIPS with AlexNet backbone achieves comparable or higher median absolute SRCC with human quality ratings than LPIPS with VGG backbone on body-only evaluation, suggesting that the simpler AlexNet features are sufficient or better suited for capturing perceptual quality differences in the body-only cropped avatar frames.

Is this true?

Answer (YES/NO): YES